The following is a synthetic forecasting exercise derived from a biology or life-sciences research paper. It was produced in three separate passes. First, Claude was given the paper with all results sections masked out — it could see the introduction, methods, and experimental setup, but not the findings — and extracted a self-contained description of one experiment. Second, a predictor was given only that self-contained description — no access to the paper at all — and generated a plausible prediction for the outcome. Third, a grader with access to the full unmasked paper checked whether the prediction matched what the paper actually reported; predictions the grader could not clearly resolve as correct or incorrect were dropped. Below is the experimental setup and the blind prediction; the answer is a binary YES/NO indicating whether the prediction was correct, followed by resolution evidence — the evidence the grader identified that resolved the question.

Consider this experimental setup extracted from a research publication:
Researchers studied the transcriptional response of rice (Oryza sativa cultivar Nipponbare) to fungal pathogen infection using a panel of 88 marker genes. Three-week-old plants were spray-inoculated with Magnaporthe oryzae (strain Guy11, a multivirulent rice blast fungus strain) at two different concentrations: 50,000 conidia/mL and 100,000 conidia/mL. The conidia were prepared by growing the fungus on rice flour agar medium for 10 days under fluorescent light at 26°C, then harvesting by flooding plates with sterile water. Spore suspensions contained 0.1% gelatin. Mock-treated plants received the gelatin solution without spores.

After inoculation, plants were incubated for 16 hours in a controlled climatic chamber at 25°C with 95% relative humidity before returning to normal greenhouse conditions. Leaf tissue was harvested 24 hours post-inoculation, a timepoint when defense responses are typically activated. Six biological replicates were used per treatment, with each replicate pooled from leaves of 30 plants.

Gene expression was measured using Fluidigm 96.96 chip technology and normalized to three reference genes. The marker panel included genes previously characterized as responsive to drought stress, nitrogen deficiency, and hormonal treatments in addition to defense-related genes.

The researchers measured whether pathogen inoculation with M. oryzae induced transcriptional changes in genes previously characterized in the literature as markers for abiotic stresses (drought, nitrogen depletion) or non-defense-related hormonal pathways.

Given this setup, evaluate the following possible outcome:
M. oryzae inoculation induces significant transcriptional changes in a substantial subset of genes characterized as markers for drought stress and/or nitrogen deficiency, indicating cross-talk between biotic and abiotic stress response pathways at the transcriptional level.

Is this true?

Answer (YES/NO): YES